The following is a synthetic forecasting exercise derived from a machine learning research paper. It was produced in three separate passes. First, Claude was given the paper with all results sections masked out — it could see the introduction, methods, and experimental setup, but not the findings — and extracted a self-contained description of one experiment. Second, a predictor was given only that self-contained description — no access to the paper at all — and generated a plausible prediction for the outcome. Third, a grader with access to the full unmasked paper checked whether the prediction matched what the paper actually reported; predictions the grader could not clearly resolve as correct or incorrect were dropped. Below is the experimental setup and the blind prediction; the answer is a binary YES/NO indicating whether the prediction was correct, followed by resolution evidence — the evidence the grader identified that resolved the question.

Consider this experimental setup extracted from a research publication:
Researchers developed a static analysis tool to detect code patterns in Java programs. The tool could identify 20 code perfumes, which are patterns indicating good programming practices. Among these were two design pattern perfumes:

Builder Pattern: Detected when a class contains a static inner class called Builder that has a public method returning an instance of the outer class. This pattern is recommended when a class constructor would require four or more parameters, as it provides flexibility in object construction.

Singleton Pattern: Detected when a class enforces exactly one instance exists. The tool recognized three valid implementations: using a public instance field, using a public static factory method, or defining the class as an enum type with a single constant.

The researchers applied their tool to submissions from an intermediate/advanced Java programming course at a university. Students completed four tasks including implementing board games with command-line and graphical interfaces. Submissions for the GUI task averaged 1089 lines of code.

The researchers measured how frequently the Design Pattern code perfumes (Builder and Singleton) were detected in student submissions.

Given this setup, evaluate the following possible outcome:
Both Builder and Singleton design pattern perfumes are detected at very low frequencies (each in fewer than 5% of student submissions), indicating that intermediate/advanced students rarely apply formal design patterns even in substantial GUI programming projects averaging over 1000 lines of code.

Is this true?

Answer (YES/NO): YES